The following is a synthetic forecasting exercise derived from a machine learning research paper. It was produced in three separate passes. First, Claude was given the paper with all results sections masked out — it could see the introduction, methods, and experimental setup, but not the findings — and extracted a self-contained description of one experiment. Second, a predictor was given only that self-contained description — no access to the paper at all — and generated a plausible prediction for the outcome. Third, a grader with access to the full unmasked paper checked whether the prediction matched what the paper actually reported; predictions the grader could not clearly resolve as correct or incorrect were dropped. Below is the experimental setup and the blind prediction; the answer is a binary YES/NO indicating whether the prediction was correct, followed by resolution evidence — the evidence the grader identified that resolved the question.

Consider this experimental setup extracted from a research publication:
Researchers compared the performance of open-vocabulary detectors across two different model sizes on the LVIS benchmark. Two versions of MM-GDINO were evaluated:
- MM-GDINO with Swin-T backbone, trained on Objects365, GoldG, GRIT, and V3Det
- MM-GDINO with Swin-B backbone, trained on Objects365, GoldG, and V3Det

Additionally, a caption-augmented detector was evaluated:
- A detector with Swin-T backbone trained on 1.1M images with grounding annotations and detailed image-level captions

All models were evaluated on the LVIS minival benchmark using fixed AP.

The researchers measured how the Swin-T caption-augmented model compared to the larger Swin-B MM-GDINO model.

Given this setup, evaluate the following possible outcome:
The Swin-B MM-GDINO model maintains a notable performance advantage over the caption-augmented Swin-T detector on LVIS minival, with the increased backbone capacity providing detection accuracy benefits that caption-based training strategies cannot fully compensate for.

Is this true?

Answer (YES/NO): NO